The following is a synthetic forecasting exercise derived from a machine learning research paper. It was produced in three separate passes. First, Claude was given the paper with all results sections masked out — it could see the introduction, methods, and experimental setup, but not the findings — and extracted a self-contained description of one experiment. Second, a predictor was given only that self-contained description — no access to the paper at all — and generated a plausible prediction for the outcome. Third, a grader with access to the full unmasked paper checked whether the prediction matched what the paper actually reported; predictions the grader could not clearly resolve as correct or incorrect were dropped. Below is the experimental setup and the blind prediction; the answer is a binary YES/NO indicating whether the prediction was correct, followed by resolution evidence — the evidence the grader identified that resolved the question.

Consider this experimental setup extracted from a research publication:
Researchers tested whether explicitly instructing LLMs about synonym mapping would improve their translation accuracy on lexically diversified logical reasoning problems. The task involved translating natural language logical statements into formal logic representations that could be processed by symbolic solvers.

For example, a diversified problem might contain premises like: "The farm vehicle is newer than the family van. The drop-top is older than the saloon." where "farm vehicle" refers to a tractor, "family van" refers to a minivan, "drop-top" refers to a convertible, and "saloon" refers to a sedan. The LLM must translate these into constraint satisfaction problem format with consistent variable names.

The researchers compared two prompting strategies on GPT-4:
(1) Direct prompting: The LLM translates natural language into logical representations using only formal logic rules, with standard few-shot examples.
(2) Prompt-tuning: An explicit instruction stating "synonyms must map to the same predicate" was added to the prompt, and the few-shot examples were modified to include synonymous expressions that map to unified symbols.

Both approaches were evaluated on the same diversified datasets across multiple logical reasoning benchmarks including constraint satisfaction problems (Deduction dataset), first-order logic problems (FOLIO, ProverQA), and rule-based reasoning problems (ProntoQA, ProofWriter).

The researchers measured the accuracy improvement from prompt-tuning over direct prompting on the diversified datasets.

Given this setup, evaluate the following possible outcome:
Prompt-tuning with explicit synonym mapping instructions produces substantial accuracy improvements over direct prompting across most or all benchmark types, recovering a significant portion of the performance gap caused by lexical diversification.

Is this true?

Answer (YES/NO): NO